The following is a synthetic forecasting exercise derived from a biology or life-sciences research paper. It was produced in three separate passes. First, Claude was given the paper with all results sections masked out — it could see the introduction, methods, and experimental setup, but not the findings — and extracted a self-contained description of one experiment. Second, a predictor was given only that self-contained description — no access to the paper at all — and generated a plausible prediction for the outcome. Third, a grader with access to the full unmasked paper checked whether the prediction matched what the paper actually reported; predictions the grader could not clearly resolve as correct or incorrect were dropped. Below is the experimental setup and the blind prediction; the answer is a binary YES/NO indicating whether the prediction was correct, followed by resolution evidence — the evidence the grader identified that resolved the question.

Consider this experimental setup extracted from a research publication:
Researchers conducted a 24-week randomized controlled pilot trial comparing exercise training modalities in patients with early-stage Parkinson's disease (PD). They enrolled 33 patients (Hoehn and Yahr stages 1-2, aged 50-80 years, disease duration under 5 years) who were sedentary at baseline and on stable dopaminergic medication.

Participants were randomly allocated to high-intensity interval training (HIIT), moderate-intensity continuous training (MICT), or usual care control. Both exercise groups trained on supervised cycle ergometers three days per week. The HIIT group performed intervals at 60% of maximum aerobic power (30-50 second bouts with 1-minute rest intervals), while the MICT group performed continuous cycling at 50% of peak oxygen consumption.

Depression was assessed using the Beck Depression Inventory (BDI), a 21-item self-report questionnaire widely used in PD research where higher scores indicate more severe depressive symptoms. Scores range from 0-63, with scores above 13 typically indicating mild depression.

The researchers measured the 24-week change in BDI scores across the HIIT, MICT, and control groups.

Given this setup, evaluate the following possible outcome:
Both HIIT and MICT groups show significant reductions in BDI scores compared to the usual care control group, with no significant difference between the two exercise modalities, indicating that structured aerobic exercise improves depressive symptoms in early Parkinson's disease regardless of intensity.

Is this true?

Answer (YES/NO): NO